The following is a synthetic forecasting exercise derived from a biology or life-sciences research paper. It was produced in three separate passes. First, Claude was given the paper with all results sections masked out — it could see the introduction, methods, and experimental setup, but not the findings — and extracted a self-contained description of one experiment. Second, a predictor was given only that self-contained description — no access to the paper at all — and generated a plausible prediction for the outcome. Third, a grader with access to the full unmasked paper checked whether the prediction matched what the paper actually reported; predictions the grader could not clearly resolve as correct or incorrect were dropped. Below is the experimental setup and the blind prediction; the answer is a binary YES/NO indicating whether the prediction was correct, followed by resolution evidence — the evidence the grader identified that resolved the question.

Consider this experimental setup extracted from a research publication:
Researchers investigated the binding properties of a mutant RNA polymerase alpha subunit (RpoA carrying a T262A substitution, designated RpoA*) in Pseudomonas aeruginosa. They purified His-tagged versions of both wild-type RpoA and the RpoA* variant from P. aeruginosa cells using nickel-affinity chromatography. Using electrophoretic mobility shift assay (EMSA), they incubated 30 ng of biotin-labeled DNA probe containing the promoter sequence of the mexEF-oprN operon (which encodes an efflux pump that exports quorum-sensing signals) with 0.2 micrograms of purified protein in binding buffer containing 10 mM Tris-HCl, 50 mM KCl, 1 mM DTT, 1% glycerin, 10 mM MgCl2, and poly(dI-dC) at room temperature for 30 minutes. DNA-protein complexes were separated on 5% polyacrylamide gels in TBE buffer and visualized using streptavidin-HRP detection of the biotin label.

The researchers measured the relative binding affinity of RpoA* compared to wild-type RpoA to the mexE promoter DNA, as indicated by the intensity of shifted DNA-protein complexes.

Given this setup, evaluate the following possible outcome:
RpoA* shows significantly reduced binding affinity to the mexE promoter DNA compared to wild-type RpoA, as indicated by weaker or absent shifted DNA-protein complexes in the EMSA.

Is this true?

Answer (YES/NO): YES